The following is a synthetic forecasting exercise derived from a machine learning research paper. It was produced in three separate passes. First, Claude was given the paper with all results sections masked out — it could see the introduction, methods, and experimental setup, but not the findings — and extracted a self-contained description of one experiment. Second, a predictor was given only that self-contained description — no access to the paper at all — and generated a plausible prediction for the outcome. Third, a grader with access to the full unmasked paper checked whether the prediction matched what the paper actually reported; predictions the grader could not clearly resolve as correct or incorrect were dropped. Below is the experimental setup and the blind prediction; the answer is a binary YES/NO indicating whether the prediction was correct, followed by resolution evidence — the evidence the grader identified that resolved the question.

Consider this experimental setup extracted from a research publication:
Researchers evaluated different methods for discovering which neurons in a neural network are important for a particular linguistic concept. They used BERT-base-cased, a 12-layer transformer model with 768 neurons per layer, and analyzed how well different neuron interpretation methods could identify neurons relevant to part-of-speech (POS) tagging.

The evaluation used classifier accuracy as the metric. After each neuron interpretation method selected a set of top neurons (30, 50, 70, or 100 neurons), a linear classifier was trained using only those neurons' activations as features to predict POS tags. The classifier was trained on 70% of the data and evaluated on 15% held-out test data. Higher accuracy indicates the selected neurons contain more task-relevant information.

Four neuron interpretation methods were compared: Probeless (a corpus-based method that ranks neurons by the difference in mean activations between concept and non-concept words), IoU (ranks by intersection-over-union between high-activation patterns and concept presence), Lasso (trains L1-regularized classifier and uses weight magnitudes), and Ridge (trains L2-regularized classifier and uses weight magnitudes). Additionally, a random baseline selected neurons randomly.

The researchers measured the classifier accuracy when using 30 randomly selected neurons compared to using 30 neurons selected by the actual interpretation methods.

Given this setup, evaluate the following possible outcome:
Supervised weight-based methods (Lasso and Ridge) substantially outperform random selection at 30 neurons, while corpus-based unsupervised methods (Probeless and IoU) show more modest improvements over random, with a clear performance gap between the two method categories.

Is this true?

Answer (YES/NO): NO